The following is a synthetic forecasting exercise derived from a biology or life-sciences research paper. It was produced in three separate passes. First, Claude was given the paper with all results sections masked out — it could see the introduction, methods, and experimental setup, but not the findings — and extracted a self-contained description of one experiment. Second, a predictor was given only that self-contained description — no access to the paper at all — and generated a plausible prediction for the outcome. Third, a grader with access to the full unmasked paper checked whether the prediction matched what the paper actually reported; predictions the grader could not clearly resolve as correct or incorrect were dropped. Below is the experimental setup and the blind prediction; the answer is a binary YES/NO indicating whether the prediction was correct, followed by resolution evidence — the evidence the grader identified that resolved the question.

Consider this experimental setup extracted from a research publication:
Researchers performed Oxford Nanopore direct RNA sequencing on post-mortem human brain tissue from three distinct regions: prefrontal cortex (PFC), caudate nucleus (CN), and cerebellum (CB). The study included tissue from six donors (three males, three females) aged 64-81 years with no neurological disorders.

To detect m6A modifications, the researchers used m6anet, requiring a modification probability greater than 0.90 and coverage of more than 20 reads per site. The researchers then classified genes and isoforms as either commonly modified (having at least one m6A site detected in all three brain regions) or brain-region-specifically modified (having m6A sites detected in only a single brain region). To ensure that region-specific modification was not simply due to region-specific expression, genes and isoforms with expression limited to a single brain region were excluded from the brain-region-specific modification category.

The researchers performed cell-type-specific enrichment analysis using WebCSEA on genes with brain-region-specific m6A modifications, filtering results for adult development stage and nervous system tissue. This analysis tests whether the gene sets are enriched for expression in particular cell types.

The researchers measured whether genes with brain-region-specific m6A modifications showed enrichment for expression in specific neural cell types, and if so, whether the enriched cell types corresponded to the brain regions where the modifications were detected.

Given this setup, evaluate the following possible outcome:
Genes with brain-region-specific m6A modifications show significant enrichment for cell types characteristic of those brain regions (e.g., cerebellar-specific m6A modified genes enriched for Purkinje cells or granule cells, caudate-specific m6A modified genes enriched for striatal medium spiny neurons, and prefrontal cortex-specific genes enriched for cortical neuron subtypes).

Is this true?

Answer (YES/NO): NO